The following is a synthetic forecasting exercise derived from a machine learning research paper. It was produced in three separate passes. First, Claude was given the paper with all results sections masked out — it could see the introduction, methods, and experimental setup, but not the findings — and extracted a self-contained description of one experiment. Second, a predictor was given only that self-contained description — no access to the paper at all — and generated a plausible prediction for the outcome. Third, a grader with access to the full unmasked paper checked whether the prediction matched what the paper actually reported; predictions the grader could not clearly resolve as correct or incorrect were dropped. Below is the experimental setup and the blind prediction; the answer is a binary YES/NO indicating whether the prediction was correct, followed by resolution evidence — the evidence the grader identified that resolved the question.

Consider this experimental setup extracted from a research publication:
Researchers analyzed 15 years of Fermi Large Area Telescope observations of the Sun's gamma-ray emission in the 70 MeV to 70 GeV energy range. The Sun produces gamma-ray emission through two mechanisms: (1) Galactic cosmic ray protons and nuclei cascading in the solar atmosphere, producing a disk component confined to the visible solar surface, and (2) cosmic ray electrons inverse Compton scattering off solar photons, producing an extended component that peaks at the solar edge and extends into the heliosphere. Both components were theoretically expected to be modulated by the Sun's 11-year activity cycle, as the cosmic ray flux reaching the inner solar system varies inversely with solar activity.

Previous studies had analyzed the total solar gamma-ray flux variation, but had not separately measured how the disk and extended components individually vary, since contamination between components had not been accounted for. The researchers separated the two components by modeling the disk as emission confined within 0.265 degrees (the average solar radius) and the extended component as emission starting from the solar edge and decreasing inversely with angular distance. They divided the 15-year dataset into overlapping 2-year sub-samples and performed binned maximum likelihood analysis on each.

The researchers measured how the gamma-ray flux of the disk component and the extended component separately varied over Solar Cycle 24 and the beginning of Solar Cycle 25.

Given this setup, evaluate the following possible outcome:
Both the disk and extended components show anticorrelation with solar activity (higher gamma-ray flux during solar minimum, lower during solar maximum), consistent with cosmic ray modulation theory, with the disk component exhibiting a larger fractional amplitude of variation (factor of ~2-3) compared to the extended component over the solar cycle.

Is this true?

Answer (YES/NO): NO